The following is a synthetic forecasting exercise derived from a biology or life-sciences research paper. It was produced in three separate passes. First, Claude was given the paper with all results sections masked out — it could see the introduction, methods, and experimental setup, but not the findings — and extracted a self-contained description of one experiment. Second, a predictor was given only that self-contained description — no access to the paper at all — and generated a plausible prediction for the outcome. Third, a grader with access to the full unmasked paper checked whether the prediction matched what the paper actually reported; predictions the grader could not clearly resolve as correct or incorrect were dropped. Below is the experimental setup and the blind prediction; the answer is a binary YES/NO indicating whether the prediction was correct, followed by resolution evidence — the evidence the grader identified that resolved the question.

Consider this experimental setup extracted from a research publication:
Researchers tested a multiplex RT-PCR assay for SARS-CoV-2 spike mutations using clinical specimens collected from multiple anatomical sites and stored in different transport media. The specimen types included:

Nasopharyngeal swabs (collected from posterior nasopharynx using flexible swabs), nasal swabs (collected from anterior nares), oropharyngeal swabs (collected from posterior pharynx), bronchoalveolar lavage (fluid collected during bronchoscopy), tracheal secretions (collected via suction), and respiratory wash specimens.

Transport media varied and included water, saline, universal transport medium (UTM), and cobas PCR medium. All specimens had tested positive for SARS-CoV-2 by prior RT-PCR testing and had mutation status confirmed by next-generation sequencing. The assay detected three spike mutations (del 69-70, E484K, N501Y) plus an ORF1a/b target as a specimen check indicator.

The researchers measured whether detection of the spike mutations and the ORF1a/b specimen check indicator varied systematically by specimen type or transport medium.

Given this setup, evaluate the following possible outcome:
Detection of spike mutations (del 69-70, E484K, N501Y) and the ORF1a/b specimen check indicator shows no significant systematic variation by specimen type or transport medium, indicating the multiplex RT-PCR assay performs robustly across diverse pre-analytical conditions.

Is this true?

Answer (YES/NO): YES